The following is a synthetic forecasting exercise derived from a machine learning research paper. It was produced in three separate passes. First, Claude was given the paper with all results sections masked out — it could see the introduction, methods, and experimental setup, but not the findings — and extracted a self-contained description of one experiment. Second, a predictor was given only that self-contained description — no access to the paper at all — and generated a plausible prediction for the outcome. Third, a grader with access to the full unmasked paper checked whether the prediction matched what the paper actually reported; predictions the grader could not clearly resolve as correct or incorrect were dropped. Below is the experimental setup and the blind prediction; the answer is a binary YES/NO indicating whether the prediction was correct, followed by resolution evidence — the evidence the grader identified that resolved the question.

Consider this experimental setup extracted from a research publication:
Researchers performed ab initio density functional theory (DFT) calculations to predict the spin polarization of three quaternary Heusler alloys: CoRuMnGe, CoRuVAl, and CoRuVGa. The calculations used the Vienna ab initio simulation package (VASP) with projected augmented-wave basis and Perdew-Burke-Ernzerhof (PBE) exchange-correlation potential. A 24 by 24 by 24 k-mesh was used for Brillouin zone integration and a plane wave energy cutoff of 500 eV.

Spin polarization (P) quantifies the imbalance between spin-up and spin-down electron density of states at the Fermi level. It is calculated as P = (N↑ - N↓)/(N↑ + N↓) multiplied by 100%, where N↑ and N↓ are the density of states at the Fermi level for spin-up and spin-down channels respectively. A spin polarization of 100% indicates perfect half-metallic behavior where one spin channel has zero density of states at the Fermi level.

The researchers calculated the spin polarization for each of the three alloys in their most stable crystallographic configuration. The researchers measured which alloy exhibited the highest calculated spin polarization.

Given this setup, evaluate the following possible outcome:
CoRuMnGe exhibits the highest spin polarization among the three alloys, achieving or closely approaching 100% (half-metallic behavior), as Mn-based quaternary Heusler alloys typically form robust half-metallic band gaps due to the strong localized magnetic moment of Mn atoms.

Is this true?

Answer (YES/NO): NO